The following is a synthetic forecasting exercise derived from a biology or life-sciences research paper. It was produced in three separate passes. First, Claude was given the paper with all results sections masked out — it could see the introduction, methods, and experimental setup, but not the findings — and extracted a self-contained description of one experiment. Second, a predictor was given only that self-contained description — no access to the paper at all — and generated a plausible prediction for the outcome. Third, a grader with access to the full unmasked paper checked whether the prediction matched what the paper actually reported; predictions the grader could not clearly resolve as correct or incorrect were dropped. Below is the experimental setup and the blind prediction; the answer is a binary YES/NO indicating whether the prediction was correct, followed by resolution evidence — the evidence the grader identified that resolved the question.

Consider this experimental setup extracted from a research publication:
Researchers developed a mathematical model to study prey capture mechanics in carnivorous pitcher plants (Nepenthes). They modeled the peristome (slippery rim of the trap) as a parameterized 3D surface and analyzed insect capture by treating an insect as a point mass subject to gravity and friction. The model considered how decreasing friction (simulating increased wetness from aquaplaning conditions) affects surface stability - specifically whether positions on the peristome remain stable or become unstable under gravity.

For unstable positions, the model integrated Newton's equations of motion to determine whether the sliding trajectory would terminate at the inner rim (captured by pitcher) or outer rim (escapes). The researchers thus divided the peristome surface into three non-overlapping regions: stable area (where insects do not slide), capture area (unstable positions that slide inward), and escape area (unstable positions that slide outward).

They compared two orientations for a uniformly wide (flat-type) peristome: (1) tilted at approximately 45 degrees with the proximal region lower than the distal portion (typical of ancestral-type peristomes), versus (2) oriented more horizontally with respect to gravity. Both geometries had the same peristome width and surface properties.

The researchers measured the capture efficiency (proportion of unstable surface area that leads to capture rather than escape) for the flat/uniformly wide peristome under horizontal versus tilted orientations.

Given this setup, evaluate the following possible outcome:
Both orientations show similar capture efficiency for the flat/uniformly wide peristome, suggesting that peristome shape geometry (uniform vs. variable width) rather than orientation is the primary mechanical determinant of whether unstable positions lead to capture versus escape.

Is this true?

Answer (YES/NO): NO